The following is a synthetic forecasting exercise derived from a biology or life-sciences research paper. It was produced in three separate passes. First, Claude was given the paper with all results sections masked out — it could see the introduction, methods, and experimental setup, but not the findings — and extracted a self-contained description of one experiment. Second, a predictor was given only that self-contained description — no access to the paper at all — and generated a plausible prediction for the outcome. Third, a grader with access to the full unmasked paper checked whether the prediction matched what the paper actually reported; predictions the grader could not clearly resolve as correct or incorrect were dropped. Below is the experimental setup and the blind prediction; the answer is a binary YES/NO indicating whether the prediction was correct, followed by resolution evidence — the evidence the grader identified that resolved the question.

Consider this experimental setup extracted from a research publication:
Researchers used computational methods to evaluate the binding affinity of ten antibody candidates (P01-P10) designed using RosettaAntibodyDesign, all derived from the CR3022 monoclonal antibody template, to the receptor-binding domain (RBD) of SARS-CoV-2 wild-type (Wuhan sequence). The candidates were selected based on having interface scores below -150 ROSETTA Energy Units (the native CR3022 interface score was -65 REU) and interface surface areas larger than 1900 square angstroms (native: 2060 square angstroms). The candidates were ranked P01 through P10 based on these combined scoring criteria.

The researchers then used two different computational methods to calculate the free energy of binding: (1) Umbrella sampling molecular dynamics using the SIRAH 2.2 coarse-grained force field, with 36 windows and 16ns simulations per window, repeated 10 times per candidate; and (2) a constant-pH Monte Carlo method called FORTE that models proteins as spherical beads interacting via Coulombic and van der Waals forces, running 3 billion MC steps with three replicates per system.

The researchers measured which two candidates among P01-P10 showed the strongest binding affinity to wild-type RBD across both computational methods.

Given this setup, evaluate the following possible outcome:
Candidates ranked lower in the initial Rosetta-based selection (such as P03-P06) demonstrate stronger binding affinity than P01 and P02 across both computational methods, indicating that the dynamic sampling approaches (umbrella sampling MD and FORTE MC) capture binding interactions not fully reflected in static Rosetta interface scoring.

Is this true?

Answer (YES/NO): NO